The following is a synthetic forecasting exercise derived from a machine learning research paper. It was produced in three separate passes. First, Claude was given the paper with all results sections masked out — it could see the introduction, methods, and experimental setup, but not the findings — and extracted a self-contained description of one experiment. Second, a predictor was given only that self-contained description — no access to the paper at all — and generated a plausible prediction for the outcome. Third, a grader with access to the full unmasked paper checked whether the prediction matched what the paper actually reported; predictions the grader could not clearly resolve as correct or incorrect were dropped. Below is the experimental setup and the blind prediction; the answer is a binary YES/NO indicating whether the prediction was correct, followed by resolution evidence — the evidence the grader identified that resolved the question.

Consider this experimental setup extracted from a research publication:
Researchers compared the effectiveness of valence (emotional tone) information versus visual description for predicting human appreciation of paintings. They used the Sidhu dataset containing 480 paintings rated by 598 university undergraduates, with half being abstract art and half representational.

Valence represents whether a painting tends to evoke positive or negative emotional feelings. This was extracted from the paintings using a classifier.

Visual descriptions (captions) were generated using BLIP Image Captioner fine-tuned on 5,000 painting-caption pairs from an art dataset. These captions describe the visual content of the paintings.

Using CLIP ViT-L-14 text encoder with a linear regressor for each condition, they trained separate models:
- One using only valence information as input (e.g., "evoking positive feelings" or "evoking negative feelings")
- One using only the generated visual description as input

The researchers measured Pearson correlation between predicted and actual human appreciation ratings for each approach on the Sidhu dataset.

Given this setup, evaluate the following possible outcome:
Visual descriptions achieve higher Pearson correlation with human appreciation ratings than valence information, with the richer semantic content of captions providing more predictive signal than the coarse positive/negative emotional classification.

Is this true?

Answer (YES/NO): NO